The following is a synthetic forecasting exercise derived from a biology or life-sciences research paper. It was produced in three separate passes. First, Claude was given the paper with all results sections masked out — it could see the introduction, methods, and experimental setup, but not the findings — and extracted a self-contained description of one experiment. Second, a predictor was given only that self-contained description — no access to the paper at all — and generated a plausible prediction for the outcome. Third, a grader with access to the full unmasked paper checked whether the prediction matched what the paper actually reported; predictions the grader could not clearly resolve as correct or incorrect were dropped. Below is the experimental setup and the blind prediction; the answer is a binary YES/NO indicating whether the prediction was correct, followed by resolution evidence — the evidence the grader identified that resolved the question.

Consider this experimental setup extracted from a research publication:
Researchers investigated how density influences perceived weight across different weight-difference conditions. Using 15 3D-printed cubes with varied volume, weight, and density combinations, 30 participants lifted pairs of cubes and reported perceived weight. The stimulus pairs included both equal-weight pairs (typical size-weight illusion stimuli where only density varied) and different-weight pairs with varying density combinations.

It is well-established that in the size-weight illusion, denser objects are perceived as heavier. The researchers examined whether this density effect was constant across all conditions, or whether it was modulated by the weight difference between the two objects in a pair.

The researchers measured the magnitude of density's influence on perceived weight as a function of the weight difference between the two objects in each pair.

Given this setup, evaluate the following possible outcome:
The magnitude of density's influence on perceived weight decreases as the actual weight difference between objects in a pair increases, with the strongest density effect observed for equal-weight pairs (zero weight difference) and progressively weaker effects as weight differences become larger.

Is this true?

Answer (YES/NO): YES